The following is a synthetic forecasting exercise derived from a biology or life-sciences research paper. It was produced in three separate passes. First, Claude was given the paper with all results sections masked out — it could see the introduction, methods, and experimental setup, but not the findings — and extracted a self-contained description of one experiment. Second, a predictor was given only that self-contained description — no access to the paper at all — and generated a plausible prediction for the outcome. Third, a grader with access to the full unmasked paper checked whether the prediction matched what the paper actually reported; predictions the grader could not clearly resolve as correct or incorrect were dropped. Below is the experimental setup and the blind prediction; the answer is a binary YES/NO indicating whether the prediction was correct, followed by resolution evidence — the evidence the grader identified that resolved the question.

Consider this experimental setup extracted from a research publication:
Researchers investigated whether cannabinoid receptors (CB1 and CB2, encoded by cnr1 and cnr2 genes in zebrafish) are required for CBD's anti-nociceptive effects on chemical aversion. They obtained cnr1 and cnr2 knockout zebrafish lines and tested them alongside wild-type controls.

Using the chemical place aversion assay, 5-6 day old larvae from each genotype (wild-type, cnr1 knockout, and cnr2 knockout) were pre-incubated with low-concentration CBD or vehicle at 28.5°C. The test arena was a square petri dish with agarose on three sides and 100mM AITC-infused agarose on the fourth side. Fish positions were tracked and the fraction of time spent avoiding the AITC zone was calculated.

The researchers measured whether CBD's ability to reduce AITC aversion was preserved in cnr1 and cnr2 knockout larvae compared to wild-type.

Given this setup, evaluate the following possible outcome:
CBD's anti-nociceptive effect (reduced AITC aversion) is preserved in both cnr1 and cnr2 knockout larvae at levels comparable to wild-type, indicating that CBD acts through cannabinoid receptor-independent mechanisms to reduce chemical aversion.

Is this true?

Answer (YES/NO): YES